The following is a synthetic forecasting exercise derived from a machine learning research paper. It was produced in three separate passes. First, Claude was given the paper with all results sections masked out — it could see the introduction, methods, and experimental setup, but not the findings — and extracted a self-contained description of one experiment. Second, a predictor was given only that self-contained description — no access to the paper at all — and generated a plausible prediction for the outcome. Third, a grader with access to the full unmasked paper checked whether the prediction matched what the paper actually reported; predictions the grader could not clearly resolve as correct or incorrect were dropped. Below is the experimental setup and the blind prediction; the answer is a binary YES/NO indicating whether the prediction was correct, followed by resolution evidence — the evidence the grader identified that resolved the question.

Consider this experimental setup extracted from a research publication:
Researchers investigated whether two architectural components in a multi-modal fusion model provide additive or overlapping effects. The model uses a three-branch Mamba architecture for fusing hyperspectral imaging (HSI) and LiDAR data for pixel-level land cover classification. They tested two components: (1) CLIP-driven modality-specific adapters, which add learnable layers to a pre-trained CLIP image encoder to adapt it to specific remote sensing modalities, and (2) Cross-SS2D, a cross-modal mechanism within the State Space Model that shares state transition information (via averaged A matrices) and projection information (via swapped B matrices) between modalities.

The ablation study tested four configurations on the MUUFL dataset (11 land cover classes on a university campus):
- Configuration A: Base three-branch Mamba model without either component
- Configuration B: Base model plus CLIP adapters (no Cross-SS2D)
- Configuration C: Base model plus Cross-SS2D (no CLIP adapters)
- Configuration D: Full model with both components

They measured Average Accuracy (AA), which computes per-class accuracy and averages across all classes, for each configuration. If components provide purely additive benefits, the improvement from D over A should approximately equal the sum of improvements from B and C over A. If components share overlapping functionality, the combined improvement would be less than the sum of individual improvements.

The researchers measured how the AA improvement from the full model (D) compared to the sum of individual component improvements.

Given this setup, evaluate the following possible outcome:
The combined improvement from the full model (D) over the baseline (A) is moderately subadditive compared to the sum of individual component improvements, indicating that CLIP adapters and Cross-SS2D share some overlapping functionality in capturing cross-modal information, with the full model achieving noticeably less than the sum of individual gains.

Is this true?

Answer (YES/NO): NO